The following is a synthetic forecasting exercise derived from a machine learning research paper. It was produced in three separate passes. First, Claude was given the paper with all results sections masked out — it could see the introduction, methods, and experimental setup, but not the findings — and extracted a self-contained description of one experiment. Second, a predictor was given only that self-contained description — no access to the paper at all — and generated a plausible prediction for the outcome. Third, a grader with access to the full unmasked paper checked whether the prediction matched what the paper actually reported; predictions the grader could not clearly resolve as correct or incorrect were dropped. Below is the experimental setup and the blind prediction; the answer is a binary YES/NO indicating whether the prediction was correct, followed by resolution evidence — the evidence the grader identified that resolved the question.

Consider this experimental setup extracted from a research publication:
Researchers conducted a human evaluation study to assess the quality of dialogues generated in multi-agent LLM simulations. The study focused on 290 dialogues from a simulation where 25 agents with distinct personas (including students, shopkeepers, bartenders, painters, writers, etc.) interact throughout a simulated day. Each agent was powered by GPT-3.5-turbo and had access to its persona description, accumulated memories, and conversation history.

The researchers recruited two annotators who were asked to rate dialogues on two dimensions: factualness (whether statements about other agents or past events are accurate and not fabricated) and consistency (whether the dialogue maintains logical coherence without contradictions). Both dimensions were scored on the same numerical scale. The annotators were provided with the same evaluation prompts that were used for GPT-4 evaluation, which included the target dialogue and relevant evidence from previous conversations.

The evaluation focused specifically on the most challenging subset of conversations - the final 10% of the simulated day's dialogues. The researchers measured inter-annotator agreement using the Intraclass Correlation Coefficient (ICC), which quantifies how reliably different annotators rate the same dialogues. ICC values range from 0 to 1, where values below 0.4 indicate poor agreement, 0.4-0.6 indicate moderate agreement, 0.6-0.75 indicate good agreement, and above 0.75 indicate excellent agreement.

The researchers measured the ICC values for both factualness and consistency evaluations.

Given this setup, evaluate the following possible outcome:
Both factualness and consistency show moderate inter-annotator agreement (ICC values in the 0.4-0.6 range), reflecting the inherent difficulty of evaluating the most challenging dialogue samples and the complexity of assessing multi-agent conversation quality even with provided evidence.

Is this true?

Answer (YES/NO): YES